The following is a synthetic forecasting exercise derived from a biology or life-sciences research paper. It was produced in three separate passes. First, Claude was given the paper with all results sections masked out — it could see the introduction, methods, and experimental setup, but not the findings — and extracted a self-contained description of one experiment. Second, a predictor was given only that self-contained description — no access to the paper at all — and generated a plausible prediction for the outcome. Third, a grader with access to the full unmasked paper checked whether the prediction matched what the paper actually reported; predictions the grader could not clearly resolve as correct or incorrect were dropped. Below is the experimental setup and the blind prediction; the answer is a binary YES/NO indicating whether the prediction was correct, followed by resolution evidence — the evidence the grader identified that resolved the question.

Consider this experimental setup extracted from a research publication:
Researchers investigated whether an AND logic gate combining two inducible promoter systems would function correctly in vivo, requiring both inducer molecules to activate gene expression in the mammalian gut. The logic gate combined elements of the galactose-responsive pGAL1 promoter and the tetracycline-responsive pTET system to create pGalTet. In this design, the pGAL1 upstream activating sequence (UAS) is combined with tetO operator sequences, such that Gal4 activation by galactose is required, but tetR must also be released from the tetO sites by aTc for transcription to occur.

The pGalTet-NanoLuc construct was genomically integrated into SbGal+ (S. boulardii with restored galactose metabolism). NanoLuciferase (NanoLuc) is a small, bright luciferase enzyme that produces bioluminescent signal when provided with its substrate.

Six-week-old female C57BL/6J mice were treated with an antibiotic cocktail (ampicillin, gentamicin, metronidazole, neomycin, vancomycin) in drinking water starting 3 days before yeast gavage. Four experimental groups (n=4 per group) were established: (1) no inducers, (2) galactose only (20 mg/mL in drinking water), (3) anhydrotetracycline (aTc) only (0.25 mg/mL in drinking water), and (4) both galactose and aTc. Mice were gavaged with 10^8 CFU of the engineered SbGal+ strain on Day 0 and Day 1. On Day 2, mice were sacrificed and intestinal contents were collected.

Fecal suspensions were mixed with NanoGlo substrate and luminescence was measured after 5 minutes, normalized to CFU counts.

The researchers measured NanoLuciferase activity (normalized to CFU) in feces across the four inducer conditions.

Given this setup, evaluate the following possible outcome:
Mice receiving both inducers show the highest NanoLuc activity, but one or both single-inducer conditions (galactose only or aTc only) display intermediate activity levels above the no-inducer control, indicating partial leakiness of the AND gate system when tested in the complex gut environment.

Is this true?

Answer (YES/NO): YES